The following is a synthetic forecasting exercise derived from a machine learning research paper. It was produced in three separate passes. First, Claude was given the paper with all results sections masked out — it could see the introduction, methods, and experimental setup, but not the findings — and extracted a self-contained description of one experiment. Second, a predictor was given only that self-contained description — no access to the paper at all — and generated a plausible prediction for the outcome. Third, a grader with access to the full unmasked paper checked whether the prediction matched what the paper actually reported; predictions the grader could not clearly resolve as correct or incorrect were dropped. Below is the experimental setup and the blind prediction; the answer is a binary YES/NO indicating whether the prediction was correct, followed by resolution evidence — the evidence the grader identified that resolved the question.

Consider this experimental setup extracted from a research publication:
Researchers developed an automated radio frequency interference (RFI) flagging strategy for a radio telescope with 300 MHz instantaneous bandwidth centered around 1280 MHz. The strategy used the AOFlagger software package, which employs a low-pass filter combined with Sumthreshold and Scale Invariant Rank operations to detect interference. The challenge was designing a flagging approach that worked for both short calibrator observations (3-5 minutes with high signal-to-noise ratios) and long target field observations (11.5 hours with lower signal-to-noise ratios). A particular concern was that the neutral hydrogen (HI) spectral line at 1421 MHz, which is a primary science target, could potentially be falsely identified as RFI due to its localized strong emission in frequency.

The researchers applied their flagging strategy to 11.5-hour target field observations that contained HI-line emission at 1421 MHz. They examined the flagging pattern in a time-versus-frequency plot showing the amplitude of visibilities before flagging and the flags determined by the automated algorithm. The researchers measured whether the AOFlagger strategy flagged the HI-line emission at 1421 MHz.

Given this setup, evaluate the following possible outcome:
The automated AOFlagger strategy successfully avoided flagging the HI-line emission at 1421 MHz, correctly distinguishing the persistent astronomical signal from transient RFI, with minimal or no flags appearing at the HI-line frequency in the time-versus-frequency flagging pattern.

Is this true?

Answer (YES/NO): YES